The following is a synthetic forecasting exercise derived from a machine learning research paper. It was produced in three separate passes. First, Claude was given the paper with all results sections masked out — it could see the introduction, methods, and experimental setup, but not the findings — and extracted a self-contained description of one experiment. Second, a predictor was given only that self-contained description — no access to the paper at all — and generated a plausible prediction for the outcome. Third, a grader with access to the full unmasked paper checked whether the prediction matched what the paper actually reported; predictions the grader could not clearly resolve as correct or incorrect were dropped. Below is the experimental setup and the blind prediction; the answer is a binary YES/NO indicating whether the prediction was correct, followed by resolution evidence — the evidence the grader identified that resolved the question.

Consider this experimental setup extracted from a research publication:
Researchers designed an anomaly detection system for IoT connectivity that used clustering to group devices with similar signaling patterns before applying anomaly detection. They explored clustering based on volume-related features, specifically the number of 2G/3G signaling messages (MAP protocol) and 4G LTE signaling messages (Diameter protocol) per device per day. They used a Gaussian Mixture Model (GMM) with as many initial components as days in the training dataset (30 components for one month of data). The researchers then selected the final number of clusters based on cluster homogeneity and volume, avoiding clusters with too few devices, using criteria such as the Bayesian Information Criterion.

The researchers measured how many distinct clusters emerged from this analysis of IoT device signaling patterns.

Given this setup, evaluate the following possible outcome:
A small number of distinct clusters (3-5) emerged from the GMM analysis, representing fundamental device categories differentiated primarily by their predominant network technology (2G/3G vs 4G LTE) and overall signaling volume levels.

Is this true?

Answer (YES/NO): YES